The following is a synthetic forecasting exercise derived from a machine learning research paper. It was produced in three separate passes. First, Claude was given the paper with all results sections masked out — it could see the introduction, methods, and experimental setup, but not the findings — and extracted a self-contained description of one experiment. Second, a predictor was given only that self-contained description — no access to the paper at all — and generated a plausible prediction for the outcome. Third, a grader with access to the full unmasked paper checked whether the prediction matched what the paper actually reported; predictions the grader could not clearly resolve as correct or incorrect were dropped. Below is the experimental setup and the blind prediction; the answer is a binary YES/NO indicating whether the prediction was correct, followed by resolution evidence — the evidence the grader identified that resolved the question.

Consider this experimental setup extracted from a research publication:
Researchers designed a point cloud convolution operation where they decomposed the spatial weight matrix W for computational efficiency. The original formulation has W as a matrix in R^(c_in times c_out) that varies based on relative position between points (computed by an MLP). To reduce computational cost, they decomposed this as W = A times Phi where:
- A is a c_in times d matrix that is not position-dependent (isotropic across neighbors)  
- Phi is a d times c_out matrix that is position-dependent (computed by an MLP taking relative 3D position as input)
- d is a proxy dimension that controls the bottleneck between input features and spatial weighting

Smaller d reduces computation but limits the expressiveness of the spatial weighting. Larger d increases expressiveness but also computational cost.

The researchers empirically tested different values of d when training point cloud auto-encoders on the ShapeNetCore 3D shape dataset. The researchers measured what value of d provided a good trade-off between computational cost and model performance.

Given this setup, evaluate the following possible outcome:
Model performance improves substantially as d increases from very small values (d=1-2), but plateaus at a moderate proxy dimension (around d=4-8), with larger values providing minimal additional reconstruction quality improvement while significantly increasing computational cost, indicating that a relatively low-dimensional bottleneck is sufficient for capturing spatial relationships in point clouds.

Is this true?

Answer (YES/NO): NO